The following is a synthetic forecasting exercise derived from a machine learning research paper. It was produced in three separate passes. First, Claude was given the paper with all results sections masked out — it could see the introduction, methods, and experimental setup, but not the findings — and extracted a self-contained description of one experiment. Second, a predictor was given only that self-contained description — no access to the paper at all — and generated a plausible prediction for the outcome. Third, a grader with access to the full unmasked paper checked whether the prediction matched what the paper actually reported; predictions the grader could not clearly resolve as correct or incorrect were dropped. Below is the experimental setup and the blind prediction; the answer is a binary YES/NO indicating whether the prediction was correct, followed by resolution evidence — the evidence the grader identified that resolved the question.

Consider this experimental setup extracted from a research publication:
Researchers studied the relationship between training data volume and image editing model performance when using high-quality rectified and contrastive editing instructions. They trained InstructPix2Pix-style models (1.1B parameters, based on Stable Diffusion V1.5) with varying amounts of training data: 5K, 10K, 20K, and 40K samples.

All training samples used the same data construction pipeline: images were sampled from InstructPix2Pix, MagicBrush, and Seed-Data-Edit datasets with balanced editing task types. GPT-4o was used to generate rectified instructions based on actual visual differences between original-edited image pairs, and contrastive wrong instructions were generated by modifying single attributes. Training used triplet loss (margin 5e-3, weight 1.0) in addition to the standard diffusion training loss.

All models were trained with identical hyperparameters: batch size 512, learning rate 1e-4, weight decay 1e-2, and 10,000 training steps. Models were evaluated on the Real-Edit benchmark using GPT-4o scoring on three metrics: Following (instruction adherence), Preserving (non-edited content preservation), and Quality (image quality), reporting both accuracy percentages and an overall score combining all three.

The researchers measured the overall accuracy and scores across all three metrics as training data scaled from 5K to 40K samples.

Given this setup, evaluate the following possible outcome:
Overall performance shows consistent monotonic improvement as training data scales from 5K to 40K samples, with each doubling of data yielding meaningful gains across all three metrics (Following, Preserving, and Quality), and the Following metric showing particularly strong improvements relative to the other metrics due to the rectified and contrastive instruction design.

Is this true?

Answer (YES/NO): NO